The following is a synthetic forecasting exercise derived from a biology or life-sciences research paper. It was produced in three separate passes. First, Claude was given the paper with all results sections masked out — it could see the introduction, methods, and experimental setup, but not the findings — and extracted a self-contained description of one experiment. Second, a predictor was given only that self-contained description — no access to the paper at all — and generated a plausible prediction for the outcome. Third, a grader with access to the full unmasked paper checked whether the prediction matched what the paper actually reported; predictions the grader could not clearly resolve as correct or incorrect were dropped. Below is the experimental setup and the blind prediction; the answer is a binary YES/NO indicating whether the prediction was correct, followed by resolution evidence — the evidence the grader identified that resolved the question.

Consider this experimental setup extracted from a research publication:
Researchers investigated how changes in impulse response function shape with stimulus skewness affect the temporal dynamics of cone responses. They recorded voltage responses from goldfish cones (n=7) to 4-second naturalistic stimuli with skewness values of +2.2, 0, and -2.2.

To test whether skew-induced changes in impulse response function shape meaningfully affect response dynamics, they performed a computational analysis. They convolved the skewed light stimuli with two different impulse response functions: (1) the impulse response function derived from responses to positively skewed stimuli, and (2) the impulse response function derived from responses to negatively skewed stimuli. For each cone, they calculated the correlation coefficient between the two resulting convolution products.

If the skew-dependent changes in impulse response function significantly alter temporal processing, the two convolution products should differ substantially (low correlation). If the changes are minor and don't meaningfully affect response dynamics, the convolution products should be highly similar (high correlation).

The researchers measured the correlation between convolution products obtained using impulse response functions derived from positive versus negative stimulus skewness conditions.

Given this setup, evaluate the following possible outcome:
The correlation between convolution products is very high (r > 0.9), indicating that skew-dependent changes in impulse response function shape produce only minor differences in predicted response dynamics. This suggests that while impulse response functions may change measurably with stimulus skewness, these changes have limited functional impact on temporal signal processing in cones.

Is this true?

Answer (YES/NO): YES